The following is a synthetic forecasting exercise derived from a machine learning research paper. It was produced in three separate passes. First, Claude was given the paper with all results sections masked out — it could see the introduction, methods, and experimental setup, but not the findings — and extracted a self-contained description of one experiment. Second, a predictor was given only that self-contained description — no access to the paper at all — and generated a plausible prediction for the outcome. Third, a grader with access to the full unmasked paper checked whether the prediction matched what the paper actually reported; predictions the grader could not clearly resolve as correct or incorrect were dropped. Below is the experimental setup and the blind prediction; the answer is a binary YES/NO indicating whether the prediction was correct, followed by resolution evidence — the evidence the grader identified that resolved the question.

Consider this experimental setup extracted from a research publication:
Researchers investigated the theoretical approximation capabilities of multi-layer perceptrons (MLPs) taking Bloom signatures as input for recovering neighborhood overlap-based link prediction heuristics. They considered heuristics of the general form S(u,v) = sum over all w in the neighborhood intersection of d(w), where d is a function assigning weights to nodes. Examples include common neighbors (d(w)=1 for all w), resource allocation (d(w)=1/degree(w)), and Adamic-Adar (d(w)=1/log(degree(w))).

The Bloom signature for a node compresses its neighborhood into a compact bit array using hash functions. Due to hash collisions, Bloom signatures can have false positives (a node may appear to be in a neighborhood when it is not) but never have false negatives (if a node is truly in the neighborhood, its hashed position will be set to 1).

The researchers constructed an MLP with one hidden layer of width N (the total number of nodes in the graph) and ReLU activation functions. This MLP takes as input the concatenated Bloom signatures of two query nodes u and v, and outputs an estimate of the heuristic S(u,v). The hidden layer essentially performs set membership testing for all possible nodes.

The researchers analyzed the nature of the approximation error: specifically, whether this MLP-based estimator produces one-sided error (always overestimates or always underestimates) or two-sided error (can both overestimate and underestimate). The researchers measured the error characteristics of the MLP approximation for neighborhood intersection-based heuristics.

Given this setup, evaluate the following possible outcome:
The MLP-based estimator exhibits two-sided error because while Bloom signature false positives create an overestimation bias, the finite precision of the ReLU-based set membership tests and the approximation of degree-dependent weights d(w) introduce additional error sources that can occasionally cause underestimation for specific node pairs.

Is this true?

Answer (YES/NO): NO